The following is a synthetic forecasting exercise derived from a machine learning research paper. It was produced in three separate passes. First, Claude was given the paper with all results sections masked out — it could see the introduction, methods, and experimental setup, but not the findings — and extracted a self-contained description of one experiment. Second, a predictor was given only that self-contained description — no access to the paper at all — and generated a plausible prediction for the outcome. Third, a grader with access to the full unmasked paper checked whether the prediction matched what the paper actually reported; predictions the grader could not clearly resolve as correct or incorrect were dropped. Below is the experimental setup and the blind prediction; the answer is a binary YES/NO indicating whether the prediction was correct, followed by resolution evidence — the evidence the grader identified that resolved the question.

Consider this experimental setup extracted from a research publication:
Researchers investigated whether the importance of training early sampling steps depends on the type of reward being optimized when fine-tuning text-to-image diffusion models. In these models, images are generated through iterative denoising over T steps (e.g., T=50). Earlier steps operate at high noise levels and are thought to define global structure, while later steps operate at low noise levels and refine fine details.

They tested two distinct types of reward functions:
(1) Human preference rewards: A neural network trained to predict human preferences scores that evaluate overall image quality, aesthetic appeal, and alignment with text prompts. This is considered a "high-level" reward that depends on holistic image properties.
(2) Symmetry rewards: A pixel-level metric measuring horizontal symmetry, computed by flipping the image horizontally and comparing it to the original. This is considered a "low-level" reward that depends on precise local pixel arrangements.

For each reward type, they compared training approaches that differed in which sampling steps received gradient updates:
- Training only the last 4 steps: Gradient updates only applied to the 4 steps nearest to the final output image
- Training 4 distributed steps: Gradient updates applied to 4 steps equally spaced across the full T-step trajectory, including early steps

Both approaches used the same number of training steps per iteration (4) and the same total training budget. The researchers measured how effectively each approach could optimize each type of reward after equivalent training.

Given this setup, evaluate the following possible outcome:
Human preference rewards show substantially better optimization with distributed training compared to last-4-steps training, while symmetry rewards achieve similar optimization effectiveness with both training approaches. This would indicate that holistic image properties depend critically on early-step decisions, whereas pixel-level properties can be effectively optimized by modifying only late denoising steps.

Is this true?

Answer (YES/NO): NO